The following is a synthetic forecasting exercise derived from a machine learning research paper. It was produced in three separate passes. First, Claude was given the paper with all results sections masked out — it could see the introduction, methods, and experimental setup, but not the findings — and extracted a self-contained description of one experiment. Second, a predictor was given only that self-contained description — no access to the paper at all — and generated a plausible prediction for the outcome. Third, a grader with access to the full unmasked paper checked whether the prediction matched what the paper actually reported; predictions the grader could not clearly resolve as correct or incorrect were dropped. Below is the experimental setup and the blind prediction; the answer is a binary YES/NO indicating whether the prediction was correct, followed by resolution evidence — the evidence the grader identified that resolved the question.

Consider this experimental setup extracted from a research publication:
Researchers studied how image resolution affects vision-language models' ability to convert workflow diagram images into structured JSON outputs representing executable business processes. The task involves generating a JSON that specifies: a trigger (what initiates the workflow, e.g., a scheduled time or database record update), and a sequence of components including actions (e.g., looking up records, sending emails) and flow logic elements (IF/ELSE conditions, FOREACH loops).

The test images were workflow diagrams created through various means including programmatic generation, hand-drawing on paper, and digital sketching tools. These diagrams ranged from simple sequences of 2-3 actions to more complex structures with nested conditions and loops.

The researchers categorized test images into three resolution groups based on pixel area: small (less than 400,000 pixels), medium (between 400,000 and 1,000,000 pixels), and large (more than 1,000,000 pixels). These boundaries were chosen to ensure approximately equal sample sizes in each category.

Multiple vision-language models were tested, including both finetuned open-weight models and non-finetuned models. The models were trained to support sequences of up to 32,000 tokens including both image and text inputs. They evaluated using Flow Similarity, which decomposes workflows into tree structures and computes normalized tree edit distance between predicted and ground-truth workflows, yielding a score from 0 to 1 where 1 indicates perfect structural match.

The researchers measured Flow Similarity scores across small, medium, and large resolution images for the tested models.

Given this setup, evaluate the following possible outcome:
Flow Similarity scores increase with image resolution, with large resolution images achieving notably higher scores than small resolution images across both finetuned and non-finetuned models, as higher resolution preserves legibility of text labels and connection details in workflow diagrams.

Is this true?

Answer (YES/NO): NO